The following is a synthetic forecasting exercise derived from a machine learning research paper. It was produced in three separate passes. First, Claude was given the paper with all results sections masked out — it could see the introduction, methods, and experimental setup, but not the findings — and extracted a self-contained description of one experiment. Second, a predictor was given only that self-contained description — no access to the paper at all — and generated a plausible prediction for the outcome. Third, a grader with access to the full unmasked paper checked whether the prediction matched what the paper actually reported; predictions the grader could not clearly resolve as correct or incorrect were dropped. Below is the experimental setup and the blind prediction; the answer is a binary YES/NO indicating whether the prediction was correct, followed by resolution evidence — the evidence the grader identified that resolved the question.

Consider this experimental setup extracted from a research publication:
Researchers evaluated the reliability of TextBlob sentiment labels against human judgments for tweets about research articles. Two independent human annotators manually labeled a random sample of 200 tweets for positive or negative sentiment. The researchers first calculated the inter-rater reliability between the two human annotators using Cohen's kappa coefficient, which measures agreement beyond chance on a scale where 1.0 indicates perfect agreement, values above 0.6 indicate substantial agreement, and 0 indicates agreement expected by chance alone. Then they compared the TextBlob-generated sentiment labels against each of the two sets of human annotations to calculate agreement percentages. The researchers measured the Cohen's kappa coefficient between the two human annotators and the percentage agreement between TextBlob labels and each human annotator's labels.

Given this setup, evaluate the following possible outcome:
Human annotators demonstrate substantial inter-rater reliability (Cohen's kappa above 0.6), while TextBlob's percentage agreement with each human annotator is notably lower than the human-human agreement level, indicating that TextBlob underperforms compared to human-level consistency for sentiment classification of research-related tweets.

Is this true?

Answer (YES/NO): NO